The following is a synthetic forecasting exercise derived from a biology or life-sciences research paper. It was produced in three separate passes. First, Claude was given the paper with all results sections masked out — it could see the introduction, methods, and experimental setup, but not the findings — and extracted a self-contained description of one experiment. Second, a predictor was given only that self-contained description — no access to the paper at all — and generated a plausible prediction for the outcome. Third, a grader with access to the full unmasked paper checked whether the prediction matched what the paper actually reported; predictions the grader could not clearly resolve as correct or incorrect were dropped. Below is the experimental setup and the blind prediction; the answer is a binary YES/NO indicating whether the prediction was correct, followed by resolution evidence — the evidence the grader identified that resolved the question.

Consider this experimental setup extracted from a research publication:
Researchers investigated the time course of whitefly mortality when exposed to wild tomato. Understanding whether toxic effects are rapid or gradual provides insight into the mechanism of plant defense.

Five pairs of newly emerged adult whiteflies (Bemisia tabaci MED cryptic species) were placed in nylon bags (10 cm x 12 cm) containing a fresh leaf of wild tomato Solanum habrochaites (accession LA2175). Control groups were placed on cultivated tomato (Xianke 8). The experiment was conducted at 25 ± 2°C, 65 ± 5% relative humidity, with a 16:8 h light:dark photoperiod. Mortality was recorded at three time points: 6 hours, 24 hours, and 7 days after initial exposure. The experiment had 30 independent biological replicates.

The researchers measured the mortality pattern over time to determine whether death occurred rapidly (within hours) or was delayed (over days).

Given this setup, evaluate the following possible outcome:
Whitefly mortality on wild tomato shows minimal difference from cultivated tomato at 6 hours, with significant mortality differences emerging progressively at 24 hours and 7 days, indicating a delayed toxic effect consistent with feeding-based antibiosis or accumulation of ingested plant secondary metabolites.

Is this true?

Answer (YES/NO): YES